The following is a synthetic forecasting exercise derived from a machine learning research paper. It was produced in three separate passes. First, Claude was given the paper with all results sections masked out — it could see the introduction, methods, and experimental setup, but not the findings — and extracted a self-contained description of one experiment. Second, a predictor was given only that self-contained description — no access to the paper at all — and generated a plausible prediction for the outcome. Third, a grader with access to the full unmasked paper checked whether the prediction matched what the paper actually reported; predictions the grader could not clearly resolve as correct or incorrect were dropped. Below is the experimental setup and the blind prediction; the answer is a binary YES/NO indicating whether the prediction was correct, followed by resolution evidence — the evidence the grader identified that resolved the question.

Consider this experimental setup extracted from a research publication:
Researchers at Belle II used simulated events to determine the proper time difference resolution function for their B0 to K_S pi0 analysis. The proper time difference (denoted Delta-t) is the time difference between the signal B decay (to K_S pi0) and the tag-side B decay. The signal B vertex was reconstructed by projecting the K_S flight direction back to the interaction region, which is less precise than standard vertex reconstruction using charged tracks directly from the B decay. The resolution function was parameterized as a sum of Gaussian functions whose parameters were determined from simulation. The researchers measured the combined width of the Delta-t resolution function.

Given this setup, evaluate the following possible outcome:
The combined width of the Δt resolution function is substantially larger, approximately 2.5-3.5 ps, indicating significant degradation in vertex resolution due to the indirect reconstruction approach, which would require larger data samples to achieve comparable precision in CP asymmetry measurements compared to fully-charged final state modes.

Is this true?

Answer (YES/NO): NO